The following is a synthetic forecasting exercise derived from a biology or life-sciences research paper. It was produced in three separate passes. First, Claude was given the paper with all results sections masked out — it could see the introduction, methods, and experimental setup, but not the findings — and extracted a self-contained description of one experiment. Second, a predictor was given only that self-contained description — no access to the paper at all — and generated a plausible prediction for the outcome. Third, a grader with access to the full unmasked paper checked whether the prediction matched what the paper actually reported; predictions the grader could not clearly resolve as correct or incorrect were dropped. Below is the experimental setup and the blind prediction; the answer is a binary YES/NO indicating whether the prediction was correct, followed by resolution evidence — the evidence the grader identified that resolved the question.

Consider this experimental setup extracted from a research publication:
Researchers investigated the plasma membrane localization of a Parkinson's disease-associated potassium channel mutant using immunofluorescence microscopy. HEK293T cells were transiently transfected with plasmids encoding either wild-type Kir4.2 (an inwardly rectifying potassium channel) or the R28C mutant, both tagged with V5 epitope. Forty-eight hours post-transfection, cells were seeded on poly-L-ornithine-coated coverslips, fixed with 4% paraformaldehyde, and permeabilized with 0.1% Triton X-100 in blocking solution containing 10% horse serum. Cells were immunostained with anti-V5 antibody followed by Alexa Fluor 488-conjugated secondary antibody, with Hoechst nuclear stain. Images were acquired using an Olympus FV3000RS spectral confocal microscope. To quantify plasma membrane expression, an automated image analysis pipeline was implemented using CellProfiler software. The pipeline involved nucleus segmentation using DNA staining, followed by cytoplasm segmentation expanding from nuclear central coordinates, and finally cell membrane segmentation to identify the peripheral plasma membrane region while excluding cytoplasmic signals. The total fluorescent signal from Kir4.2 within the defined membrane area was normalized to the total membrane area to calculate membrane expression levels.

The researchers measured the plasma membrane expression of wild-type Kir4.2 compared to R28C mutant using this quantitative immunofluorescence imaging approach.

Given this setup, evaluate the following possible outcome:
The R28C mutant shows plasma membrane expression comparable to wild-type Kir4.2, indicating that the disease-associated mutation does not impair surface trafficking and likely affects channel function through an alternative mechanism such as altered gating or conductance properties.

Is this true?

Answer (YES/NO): NO